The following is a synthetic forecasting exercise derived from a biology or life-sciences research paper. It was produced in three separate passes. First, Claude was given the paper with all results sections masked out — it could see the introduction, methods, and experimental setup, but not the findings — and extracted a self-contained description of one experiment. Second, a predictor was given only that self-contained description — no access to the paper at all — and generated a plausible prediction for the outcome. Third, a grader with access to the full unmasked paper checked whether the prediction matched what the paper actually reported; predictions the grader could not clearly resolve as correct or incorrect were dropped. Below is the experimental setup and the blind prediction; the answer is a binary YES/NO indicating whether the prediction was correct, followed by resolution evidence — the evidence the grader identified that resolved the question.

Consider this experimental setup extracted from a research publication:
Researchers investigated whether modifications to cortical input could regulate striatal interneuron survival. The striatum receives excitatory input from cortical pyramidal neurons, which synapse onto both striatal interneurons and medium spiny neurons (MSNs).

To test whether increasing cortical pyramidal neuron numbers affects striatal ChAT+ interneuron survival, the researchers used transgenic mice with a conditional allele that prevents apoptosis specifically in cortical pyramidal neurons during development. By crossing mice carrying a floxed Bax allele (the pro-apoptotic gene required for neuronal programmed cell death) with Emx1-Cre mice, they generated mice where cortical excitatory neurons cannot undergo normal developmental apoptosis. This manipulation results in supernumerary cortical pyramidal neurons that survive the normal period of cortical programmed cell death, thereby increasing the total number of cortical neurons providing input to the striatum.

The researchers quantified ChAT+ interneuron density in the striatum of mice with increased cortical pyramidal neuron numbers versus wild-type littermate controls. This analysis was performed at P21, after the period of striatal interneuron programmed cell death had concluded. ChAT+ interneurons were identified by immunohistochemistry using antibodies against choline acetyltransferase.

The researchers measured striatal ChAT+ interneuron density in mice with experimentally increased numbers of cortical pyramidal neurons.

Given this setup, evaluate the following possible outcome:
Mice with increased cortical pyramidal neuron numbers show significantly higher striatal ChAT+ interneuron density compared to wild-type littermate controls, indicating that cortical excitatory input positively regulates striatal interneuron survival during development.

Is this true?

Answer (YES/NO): NO